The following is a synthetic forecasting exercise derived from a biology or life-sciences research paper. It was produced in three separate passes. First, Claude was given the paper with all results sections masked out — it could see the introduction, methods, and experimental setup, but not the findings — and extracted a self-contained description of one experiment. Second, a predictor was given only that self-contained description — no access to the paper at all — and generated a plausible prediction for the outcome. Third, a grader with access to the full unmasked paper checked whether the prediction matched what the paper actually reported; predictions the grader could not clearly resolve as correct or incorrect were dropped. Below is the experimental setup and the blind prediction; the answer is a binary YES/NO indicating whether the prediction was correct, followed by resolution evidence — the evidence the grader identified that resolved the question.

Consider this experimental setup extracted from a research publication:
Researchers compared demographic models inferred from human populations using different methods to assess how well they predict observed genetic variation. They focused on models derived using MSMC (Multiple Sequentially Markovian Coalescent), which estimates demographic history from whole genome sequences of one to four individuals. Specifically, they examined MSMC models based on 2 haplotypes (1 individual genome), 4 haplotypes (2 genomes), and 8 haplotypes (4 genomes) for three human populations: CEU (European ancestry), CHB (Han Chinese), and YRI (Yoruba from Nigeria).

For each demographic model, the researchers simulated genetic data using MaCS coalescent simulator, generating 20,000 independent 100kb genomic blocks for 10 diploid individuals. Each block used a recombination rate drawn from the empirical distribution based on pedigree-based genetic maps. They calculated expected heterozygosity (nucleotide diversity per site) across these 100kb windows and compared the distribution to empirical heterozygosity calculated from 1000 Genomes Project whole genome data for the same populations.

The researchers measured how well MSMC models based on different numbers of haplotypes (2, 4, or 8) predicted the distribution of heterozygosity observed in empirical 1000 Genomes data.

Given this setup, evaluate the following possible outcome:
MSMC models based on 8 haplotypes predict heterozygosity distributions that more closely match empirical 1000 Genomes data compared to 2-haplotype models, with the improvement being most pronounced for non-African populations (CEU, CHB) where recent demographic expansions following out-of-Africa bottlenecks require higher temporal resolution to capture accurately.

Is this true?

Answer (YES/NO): NO